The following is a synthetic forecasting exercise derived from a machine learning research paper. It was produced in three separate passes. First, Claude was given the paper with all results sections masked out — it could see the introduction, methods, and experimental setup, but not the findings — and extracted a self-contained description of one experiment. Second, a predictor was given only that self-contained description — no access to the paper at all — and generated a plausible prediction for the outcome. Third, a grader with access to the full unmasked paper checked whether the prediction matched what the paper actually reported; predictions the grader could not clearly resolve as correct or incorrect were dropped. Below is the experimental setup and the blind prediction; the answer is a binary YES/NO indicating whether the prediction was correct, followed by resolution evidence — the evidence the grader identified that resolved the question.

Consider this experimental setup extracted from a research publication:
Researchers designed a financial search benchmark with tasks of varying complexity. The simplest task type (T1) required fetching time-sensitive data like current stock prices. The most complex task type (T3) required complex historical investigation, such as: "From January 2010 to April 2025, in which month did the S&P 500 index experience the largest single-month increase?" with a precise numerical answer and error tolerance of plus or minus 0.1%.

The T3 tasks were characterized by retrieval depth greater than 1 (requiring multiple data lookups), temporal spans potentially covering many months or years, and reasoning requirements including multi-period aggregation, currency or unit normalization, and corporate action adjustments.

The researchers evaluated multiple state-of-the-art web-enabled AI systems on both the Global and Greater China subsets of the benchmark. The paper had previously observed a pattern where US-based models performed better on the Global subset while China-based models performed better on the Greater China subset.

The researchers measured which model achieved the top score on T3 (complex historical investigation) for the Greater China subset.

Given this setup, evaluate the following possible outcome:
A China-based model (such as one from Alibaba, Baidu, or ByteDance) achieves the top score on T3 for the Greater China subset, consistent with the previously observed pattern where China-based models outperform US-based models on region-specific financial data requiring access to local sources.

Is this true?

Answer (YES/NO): NO